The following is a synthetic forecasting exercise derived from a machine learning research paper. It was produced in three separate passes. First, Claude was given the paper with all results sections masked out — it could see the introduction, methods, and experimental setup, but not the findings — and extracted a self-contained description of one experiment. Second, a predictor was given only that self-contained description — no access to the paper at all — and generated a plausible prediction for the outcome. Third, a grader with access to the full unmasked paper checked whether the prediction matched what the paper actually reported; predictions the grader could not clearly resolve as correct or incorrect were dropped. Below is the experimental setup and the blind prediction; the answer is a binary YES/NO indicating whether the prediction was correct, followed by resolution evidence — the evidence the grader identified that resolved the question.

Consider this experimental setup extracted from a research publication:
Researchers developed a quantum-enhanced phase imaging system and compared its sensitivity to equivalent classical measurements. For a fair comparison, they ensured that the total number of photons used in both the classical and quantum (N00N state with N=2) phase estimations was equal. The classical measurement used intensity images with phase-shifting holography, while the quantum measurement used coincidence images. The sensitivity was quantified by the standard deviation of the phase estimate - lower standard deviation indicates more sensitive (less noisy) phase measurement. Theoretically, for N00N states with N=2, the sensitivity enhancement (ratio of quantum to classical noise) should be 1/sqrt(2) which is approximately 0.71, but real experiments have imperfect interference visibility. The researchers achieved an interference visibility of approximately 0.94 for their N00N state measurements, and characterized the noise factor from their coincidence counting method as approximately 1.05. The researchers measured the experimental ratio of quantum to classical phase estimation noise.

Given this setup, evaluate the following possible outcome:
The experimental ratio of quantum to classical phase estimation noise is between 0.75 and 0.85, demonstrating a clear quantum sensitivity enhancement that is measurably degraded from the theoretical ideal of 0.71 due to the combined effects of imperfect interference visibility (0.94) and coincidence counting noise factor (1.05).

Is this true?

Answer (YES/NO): NO